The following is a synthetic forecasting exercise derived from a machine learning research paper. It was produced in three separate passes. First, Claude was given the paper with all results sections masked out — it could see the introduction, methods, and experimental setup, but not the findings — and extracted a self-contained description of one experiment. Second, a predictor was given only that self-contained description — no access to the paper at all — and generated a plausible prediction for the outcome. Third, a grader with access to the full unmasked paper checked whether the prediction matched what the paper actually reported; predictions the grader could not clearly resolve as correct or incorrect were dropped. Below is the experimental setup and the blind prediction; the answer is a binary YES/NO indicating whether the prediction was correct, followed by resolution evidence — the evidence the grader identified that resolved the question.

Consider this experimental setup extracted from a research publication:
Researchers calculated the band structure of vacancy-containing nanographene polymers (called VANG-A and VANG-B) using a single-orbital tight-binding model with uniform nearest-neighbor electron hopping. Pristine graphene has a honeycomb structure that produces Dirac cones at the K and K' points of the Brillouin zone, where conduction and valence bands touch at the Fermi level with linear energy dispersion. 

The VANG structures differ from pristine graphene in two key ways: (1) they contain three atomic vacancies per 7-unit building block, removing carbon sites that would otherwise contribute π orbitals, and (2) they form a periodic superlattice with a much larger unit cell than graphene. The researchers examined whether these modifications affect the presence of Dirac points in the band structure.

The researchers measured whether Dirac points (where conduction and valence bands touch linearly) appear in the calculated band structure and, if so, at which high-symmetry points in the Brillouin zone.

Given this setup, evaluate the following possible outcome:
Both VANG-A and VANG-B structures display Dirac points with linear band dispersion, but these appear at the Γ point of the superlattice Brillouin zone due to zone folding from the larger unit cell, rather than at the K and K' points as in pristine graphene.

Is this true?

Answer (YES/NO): NO